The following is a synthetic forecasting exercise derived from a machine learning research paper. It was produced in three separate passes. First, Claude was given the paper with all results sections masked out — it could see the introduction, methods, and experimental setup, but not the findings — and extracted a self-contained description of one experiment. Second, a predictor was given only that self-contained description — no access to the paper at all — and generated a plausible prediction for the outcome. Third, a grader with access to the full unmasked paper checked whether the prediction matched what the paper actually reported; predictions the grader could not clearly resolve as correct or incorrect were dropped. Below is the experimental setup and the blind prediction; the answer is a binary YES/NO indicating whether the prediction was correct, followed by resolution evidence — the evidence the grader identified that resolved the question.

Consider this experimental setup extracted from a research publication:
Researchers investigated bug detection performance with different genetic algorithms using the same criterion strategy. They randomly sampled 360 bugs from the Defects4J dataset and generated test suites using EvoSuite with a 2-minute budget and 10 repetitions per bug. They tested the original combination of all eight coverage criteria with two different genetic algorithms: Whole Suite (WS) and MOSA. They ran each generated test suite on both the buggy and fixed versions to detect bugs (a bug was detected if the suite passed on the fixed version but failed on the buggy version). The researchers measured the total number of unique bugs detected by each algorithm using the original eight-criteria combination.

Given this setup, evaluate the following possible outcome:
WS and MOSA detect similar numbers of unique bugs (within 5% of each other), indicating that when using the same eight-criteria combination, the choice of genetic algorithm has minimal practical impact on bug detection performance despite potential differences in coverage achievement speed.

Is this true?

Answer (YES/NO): NO